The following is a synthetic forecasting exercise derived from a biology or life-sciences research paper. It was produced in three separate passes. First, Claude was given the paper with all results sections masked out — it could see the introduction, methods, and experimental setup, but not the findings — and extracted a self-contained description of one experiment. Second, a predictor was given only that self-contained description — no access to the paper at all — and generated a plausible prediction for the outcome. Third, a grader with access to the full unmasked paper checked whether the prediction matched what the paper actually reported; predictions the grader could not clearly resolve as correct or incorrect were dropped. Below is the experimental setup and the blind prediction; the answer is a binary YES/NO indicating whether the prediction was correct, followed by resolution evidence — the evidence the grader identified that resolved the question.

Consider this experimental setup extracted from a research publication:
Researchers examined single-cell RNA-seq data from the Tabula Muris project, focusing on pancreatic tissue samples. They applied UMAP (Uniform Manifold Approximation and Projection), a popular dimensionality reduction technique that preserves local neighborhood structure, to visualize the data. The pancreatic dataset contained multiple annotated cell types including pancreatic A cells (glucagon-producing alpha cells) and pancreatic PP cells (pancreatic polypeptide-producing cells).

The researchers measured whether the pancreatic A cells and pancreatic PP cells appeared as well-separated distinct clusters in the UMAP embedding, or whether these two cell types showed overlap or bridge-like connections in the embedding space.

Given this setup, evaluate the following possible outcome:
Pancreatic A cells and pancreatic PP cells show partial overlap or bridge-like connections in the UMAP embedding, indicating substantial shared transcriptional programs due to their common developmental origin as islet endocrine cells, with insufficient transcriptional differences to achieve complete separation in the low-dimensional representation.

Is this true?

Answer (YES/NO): YES